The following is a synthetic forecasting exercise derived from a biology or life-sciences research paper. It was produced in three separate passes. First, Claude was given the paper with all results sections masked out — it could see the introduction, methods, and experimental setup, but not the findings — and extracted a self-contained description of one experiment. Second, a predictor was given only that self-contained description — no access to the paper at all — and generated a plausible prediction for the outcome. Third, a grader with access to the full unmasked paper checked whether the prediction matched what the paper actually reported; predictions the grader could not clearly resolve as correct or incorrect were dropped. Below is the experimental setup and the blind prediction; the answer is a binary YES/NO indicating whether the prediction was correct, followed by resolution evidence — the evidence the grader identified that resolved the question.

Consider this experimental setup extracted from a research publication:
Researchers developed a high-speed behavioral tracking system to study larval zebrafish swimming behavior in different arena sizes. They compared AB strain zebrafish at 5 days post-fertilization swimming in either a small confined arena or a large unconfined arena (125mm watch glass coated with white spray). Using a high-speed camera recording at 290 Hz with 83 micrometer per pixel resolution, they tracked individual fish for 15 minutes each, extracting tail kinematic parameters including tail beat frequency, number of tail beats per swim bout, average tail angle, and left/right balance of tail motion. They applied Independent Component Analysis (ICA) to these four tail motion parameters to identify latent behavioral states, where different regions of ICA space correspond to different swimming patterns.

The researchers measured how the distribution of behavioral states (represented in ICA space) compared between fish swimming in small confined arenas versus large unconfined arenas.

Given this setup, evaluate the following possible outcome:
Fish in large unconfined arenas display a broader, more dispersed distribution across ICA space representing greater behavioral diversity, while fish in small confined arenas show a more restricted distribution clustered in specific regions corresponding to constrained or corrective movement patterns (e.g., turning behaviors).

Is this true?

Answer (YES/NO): YES